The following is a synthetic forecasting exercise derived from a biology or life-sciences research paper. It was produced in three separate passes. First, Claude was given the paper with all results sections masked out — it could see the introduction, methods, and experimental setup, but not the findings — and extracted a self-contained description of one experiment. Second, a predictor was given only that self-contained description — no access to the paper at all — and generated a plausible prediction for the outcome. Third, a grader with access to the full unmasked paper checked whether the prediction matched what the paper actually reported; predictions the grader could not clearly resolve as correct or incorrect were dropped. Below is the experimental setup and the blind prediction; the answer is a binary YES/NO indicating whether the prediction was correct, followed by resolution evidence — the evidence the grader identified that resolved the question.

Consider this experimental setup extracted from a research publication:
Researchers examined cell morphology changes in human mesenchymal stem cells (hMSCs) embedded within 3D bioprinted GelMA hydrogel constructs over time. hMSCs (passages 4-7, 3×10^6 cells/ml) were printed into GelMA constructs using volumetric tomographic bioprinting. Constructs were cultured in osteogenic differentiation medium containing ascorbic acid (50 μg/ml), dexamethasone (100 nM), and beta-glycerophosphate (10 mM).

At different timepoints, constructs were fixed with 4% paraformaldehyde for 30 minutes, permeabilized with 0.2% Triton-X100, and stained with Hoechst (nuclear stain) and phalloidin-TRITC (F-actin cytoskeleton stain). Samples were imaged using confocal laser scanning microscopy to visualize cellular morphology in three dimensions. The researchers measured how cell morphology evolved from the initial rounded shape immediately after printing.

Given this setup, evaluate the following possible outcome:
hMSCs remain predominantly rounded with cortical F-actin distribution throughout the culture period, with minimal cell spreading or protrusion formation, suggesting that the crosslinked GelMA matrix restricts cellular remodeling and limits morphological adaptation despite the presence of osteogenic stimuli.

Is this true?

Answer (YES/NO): NO